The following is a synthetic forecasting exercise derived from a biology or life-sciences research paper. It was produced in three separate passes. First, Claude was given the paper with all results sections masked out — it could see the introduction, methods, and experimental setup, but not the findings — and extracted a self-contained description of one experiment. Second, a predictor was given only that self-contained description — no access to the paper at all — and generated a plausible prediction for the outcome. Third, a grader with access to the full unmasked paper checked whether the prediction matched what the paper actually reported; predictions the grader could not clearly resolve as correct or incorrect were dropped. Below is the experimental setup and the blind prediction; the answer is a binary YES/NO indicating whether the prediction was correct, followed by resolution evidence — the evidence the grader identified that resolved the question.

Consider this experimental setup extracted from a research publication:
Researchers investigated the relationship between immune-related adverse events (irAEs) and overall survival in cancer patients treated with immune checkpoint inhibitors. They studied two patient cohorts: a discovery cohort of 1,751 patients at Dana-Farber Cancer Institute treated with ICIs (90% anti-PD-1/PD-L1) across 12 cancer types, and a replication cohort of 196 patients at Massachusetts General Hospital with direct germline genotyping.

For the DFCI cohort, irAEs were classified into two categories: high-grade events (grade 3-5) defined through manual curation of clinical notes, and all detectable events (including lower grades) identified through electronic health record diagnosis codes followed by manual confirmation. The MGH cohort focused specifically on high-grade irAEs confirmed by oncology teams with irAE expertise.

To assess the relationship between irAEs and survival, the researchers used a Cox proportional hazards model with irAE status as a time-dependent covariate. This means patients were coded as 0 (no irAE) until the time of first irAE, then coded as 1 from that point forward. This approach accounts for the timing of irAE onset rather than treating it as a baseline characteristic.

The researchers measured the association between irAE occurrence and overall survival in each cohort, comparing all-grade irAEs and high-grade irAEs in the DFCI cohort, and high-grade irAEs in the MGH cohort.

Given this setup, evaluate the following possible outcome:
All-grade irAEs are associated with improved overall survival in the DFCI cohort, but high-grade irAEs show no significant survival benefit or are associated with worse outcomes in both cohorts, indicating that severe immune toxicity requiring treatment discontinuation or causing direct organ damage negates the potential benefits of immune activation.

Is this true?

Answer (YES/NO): YES